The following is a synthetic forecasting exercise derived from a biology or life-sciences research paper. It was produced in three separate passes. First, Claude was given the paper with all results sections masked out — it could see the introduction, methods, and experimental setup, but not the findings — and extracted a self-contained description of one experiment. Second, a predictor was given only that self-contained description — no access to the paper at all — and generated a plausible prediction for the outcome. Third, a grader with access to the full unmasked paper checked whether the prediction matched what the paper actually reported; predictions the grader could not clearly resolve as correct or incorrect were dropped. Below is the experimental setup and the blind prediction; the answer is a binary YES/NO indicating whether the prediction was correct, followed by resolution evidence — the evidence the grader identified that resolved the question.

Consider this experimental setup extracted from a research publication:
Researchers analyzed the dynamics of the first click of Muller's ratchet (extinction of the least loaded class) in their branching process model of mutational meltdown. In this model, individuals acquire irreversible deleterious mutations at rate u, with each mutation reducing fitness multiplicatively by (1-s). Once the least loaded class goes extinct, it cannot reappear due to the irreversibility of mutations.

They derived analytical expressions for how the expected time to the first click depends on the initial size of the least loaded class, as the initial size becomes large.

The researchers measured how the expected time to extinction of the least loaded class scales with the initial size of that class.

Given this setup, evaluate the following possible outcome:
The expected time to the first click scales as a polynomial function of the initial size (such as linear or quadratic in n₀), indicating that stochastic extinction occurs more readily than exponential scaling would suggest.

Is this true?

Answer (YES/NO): NO